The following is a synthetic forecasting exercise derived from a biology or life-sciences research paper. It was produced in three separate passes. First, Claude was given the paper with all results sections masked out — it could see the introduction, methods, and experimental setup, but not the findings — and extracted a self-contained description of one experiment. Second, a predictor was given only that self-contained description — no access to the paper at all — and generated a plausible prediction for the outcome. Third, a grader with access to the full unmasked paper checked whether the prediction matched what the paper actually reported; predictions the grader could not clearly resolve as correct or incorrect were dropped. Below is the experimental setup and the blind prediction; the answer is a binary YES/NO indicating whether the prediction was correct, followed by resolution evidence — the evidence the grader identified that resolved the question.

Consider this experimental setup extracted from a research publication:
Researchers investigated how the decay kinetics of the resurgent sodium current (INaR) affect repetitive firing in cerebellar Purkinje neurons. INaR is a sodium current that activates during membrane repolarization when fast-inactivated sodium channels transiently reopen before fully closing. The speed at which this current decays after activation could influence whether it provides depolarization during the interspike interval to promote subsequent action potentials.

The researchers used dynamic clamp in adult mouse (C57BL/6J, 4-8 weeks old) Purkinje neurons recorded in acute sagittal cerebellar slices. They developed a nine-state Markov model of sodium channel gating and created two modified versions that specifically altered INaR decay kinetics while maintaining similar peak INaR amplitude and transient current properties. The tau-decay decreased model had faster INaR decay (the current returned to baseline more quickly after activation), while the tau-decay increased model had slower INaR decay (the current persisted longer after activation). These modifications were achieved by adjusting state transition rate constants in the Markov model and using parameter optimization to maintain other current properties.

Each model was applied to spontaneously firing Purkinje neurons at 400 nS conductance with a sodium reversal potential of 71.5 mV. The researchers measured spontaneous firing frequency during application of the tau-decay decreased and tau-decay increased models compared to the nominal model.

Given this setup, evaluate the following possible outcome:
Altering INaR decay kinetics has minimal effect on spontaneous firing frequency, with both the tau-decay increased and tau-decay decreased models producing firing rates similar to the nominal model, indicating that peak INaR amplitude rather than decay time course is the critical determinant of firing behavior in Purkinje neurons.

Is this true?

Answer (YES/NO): NO